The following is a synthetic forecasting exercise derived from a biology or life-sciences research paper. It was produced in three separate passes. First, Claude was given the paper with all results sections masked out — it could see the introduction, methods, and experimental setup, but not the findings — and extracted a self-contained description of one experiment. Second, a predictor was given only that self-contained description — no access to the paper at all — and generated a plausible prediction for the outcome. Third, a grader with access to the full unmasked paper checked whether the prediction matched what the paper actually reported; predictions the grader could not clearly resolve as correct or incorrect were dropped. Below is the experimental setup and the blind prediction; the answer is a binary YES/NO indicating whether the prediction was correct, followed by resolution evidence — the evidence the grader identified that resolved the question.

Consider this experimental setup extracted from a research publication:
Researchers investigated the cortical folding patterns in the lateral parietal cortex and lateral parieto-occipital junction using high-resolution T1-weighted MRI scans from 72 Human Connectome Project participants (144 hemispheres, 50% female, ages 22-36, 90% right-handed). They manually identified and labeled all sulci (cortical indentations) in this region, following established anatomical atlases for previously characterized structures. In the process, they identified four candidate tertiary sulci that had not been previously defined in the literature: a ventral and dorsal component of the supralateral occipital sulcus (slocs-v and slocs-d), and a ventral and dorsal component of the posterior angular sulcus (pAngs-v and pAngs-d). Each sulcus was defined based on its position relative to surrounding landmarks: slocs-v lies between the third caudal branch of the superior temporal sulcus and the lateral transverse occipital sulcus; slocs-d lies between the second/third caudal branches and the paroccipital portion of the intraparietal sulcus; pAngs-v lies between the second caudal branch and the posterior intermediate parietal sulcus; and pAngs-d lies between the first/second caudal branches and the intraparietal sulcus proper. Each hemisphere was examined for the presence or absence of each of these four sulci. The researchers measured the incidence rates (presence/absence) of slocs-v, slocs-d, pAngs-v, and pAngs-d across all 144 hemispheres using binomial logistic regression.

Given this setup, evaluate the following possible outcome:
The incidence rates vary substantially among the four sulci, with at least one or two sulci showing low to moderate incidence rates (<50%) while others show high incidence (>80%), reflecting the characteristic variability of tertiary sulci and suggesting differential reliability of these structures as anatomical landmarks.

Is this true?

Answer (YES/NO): YES